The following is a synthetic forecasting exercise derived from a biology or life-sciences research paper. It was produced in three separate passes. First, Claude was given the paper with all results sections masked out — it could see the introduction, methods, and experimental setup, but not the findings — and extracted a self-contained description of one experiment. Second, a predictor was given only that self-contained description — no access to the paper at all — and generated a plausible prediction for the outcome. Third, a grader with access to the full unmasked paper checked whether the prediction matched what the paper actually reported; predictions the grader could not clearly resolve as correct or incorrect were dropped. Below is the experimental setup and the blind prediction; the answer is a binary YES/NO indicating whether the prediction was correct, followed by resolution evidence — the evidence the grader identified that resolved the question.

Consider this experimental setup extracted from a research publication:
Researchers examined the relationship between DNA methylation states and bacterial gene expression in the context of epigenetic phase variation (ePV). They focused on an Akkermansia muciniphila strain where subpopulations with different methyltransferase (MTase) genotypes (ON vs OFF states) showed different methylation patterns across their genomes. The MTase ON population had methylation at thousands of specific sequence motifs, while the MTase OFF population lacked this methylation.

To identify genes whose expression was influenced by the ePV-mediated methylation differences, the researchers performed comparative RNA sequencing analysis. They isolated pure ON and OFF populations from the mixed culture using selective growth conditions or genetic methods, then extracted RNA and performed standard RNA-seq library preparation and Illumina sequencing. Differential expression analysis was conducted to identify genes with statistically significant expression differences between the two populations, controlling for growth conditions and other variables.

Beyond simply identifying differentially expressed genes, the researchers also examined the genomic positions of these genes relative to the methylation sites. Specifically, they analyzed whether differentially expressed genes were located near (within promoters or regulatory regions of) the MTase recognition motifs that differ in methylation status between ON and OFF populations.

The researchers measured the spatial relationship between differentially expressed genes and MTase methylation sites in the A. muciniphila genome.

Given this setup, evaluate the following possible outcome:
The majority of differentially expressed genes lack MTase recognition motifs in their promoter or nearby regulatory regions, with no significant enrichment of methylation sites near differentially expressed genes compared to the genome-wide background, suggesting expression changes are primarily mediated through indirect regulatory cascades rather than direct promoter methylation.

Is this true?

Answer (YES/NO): NO